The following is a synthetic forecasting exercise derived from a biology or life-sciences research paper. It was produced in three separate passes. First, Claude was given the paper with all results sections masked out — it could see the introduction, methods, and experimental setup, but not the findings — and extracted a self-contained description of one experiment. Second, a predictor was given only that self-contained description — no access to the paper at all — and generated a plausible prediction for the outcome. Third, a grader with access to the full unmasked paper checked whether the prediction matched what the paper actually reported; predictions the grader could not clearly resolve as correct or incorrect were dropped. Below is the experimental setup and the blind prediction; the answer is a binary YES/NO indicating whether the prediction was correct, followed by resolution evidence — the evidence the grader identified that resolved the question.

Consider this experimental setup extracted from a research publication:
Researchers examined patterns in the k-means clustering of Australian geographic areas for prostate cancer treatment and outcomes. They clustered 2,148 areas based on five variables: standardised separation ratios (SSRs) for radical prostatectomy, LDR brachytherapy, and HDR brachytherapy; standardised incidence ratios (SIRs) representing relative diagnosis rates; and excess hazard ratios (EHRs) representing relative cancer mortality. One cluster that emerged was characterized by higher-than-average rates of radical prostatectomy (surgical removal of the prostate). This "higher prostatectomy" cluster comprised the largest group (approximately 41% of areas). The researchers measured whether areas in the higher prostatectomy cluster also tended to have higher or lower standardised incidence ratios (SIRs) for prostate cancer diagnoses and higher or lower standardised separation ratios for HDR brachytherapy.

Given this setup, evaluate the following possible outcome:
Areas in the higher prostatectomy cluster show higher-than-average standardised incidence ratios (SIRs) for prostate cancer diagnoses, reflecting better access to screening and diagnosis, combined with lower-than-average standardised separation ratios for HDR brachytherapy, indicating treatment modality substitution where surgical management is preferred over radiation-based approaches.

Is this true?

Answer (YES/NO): NO